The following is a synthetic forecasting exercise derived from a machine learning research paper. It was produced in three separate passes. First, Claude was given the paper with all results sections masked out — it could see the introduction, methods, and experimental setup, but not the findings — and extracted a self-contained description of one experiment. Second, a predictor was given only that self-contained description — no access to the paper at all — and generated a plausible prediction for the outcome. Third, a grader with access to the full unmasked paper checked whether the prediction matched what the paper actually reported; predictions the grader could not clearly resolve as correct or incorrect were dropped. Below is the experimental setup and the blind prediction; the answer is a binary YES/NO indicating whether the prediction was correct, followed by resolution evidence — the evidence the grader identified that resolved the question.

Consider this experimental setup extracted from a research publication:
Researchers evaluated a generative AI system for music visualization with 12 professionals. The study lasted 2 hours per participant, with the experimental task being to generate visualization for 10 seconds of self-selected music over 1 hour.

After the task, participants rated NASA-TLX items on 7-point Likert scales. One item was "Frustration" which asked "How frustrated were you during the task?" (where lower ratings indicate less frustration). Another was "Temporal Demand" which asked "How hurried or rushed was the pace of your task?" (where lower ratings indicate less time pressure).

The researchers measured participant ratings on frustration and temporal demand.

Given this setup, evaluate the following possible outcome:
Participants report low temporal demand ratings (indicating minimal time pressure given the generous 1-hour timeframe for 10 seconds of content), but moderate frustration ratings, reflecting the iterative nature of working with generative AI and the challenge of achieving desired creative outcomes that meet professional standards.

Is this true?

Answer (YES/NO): NO